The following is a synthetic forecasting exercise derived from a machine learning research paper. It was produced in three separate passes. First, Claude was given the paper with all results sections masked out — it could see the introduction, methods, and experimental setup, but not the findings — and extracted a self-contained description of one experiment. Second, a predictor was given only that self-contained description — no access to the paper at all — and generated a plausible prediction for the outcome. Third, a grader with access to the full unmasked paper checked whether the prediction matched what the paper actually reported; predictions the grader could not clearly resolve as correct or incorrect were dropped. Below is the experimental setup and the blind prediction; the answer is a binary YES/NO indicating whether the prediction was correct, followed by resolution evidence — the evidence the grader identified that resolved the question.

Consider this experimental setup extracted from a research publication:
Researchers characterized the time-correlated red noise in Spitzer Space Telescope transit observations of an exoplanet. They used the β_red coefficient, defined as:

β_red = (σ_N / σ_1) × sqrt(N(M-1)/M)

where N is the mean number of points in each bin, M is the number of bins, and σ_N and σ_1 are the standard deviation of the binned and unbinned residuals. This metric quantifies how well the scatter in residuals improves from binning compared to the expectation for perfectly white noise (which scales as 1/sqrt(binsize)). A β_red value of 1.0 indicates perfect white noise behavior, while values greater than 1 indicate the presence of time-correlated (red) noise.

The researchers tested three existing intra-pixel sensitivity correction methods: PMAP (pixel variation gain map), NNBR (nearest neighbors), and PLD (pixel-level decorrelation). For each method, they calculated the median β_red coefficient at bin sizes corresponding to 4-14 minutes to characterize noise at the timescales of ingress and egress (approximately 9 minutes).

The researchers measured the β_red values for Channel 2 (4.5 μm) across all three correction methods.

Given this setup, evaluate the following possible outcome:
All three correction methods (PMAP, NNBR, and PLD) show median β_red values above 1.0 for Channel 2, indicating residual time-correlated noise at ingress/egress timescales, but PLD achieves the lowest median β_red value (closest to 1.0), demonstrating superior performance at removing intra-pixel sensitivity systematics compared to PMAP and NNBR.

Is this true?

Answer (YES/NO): NO